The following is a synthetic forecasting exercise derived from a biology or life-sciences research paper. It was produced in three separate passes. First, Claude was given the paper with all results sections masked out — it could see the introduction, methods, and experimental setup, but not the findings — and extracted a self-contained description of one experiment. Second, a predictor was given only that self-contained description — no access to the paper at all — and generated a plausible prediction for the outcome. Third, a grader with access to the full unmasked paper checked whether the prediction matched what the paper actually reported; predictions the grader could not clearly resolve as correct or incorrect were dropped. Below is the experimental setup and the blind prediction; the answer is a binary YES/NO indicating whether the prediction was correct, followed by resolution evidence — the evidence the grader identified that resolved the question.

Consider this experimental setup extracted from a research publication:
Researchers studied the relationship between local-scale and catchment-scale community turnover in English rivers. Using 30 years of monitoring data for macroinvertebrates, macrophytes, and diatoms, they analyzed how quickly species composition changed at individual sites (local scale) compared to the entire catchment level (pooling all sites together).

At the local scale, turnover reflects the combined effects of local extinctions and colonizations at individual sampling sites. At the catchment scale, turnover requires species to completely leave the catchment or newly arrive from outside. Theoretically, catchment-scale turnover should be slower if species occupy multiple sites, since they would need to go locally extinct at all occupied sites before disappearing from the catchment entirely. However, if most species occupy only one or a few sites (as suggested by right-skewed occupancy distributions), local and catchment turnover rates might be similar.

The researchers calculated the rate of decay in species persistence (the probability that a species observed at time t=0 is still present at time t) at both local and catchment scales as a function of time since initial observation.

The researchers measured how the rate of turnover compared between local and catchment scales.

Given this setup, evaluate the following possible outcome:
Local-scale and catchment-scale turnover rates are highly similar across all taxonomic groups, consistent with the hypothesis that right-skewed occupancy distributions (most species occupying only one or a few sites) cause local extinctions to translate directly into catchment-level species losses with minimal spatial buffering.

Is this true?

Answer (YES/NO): NO